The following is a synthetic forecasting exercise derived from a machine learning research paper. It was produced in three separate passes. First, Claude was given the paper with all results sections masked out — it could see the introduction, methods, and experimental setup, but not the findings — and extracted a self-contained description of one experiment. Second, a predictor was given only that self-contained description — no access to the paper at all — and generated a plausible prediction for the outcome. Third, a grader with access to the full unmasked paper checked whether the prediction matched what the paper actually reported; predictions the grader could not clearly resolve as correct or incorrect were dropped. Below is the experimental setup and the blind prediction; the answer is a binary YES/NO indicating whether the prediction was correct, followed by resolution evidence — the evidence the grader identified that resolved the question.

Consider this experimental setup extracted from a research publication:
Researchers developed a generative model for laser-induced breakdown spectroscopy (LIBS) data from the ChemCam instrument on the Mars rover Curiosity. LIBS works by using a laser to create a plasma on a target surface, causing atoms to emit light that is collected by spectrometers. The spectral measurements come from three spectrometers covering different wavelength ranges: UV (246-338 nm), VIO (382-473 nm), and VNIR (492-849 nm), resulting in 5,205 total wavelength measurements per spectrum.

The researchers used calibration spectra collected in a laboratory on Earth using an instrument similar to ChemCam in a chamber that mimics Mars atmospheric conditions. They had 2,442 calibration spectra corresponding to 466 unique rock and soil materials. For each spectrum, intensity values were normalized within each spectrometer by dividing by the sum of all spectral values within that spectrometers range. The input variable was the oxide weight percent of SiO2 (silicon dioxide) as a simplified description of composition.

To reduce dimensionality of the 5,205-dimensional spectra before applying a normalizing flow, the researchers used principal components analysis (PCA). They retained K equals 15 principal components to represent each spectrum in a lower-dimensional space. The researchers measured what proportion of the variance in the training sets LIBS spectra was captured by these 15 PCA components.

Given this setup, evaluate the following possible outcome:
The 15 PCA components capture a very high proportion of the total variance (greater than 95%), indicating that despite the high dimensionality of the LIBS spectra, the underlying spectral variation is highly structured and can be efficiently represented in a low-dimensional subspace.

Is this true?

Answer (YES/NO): YES